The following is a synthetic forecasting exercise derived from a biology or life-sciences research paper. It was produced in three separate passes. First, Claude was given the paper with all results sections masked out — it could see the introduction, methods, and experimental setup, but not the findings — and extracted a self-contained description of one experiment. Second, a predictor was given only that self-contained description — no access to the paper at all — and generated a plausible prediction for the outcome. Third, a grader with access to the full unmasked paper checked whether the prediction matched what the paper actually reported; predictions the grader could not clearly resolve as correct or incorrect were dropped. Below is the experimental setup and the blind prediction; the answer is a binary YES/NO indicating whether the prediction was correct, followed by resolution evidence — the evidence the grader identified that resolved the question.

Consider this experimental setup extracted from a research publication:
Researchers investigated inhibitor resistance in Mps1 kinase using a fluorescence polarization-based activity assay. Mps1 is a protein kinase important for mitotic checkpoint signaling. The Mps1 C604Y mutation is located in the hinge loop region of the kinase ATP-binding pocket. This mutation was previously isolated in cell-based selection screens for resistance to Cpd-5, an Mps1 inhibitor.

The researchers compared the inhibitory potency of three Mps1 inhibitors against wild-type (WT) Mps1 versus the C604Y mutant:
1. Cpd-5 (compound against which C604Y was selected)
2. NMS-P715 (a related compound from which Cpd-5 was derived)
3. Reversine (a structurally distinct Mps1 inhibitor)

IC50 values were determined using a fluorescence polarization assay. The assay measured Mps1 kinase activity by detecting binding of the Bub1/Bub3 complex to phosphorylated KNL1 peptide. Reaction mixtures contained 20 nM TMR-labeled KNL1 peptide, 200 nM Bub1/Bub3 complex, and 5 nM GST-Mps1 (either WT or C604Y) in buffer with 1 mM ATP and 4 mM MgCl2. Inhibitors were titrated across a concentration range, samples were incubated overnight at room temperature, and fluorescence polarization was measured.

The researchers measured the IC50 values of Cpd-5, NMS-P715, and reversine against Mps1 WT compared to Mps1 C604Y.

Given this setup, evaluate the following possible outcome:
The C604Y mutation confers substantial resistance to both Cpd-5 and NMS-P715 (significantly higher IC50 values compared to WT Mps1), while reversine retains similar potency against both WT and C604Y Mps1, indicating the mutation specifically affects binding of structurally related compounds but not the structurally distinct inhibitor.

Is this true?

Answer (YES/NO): YES